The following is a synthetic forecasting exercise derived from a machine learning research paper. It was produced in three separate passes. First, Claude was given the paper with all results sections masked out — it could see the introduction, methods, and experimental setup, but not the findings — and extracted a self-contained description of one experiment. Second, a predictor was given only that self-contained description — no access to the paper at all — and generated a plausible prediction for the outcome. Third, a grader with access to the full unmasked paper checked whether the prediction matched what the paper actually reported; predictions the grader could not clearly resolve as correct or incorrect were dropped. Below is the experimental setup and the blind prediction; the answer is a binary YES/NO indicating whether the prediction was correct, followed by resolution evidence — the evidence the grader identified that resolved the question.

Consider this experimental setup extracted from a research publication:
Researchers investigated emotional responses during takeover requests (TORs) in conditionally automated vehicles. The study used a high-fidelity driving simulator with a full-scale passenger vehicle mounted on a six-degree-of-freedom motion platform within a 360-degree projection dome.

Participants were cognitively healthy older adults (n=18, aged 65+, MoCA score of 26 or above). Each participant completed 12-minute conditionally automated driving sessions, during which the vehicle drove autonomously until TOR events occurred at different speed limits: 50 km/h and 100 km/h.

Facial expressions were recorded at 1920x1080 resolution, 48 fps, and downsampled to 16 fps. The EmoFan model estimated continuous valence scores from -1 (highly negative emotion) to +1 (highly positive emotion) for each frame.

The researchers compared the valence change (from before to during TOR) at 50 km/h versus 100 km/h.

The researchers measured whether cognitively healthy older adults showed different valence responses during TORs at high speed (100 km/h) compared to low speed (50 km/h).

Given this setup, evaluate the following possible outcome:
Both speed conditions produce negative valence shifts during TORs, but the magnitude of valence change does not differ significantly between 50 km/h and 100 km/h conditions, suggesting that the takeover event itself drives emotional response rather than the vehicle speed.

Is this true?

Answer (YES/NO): NO